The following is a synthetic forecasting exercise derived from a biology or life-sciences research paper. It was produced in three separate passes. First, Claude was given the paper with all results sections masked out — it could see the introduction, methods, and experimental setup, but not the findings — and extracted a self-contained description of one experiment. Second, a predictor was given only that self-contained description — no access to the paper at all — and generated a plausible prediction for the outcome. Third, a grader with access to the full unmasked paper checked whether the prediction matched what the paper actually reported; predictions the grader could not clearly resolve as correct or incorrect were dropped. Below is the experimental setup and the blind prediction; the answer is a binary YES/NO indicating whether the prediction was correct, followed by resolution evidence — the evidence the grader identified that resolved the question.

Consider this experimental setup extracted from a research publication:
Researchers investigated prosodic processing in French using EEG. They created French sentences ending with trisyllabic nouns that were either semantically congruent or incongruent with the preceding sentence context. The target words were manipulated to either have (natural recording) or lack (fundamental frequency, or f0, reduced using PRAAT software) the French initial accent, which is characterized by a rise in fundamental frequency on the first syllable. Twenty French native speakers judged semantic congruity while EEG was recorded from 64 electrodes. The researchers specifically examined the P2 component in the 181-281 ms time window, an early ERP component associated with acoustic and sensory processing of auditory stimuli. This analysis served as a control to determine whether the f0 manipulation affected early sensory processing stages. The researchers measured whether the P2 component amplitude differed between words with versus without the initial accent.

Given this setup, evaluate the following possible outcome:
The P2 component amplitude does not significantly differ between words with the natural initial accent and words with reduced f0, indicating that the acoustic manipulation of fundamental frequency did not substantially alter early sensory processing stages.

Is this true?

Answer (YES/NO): YES